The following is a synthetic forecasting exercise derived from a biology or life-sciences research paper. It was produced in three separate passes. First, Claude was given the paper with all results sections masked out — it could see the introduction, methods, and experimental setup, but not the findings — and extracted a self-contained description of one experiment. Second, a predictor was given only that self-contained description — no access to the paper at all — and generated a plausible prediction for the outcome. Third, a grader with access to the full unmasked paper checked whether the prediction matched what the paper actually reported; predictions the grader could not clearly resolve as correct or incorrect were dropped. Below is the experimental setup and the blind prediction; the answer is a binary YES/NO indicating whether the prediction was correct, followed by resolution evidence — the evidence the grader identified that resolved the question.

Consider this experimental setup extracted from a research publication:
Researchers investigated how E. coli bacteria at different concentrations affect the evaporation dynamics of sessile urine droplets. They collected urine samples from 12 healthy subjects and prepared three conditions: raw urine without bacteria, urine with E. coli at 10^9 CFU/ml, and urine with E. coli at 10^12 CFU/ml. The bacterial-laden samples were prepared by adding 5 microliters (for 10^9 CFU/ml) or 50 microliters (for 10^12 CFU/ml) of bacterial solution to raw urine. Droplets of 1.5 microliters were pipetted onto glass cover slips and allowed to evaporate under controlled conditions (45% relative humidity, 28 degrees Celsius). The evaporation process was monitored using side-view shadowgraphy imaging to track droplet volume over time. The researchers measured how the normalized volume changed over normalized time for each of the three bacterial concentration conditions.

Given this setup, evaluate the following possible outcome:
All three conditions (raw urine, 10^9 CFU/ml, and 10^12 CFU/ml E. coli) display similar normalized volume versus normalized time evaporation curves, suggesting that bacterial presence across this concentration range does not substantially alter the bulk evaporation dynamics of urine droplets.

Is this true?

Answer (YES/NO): NO